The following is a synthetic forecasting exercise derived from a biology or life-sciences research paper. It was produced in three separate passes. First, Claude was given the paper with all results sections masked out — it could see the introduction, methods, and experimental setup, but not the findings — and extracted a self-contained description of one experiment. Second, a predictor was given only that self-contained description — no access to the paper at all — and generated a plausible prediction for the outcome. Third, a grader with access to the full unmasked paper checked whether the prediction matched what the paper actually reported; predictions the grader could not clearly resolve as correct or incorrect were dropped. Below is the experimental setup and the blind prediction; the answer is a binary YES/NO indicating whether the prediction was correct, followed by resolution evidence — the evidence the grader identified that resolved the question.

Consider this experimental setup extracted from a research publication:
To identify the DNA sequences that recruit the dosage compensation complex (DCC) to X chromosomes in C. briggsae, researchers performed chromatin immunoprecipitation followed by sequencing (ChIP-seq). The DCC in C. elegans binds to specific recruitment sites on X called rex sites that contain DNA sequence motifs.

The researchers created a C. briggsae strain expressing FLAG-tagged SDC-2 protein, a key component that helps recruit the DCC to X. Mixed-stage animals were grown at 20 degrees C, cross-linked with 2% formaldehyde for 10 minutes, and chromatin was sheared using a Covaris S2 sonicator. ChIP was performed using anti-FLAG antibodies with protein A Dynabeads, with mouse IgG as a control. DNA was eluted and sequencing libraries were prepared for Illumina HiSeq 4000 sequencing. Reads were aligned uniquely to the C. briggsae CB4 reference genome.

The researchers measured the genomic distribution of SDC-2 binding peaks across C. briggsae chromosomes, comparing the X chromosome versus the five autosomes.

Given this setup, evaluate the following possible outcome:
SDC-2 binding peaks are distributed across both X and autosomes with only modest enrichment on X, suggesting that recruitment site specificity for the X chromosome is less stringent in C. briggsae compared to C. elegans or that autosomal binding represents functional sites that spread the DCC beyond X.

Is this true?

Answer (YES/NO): NO